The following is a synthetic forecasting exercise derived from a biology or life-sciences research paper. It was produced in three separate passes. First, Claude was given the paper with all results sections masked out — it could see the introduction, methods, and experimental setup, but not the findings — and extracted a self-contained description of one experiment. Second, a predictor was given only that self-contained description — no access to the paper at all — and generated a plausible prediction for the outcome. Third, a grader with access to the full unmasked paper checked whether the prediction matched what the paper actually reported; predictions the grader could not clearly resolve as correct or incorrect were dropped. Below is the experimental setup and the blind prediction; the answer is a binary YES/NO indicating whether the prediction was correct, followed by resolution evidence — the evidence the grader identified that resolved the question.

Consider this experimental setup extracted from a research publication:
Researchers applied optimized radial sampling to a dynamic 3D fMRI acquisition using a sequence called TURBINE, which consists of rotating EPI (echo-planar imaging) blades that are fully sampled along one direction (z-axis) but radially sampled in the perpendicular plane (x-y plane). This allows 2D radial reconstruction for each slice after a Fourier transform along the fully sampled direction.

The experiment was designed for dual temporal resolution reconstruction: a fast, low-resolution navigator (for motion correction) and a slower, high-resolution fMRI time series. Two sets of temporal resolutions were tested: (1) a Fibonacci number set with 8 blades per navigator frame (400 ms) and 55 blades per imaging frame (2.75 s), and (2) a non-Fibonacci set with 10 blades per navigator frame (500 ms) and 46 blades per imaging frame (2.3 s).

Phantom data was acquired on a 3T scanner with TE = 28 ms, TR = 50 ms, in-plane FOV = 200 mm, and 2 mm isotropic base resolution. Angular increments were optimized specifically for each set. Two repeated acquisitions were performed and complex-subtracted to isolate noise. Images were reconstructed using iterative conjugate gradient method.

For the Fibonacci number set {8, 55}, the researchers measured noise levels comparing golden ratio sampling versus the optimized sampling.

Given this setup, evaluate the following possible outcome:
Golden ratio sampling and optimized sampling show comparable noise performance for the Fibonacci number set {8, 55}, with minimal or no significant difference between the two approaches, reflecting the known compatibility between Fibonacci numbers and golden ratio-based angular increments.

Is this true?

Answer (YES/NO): NO